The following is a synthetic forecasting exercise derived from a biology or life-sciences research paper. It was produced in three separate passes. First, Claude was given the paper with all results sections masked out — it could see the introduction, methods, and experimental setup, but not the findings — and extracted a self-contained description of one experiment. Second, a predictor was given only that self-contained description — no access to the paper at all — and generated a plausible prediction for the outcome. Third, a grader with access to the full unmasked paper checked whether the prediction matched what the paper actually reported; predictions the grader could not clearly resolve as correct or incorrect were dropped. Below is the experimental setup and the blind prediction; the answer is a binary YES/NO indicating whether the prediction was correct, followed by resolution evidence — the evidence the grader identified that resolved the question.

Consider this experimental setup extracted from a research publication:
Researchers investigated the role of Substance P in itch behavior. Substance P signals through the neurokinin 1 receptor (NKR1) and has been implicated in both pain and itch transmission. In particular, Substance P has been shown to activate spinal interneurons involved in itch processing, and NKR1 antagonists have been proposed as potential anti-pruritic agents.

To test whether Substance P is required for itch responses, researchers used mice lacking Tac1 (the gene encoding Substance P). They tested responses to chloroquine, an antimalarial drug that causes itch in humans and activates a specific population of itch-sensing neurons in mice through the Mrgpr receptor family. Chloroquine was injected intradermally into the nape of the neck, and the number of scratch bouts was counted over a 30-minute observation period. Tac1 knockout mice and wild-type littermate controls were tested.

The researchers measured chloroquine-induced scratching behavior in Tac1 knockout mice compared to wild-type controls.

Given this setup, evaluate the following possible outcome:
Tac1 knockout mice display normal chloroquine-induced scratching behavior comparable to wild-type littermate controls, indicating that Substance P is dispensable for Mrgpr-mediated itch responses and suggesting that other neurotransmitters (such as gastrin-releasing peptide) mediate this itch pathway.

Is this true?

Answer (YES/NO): YES